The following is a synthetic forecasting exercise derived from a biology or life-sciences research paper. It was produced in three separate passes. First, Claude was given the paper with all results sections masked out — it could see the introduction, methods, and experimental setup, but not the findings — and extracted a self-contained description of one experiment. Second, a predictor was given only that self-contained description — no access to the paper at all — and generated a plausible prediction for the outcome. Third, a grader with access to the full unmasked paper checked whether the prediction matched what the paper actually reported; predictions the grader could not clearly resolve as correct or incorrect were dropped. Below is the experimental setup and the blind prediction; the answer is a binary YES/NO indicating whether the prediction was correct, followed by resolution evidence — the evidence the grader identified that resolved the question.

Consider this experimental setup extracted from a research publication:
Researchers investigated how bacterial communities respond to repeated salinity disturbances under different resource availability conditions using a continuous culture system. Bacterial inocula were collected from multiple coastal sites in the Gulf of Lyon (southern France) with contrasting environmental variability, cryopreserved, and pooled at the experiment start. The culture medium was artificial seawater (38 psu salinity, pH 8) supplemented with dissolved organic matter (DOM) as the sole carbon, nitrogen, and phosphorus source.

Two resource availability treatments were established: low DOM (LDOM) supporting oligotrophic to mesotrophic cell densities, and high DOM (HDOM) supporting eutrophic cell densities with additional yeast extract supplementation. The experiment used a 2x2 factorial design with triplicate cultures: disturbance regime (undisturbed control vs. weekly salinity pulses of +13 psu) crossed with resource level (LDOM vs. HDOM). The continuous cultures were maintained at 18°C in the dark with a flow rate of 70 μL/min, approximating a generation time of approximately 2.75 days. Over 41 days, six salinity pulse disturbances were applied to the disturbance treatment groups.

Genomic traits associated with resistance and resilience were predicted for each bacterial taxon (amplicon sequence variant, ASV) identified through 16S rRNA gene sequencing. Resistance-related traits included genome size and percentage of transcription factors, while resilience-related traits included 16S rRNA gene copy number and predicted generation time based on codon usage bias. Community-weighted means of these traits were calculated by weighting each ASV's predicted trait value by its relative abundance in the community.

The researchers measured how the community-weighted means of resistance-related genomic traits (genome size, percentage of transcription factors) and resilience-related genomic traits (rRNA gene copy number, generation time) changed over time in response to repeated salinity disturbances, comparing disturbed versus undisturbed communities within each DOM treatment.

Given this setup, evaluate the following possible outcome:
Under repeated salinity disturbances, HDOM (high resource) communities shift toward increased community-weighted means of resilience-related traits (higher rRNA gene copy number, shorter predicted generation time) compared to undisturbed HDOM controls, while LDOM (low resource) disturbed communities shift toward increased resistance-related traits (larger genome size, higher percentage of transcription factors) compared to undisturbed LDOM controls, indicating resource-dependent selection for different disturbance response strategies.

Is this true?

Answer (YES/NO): NO